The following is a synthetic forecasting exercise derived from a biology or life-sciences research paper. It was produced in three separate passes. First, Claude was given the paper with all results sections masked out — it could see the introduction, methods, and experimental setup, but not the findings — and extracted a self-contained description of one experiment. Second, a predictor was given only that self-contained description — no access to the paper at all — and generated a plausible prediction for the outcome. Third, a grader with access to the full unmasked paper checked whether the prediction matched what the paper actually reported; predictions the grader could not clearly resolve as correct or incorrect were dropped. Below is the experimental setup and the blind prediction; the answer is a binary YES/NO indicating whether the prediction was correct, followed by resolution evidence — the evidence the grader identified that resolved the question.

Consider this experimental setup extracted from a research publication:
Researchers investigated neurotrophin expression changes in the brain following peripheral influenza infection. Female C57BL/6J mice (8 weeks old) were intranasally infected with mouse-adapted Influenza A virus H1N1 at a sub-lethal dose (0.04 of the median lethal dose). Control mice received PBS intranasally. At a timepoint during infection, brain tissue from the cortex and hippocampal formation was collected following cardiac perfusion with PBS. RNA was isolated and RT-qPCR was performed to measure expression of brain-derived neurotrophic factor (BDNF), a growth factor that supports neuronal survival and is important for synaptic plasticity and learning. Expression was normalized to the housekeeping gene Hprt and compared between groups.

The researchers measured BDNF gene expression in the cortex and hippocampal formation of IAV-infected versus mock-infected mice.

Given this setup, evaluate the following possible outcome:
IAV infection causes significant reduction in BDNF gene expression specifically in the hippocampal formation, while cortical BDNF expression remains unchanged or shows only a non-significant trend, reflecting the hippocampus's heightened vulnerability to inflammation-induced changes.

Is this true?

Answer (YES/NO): NO